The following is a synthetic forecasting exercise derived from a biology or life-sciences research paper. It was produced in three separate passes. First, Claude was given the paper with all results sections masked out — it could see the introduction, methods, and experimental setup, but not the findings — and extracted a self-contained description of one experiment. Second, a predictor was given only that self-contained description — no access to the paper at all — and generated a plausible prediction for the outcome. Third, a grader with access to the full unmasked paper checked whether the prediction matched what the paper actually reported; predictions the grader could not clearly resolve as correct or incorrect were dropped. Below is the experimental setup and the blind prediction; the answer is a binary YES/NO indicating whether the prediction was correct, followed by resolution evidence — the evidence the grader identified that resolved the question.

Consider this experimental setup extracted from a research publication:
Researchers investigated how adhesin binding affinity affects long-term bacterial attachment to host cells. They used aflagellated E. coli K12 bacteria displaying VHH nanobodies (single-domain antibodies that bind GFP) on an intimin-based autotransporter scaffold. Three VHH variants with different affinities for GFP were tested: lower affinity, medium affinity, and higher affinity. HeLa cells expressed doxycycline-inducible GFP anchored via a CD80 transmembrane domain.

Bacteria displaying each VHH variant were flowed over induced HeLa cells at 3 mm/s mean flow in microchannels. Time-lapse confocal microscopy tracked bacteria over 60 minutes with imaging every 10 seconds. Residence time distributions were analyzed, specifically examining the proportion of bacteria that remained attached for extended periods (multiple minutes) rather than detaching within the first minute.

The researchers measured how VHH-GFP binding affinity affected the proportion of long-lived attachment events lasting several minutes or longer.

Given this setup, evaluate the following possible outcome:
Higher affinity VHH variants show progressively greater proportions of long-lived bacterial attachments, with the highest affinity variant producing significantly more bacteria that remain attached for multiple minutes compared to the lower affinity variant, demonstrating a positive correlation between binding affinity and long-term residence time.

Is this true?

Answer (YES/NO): YES